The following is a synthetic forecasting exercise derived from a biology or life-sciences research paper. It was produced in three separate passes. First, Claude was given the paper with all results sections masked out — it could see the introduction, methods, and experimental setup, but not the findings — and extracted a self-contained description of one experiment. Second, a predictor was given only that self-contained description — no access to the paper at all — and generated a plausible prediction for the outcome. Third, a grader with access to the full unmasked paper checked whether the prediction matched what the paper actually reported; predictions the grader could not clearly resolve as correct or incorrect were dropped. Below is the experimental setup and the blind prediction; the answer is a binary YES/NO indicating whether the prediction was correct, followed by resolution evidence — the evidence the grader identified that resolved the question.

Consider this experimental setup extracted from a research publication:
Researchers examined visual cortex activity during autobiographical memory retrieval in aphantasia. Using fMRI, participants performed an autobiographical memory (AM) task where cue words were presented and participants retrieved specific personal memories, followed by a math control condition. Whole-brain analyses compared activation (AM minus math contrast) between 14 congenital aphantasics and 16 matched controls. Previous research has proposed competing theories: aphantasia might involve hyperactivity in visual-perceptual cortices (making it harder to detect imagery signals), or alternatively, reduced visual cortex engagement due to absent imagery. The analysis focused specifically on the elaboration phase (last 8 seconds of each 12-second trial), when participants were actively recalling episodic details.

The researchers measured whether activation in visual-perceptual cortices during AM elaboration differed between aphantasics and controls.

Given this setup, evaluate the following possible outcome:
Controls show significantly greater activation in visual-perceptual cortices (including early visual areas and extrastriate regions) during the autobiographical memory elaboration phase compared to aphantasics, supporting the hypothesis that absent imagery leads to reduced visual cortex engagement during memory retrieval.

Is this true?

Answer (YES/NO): NO